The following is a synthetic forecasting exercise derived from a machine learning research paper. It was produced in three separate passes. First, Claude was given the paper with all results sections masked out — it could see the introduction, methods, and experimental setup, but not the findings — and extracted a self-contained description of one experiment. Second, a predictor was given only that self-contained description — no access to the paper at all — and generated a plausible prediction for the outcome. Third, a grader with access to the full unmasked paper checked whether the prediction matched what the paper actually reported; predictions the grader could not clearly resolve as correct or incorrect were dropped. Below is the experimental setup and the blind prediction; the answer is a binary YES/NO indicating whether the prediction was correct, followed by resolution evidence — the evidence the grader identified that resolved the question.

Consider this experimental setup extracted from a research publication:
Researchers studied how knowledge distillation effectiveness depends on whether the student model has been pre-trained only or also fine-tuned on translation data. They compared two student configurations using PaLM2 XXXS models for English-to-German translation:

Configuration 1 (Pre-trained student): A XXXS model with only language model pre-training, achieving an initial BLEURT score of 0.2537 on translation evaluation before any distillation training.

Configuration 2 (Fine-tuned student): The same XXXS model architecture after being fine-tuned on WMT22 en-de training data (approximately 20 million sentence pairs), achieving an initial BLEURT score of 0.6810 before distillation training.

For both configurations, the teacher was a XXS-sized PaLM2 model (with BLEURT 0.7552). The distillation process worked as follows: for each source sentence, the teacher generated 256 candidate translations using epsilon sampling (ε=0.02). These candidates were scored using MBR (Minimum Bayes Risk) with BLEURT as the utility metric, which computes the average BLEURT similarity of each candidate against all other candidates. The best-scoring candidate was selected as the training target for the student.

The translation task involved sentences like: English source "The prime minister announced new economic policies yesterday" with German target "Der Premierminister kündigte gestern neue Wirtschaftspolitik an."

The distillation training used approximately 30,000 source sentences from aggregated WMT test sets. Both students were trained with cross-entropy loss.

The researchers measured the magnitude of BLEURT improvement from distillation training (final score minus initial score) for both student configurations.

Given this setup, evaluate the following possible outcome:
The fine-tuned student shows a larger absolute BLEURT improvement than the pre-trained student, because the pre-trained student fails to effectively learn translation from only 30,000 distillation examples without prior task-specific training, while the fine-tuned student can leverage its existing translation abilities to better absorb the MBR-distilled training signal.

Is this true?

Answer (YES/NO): NO